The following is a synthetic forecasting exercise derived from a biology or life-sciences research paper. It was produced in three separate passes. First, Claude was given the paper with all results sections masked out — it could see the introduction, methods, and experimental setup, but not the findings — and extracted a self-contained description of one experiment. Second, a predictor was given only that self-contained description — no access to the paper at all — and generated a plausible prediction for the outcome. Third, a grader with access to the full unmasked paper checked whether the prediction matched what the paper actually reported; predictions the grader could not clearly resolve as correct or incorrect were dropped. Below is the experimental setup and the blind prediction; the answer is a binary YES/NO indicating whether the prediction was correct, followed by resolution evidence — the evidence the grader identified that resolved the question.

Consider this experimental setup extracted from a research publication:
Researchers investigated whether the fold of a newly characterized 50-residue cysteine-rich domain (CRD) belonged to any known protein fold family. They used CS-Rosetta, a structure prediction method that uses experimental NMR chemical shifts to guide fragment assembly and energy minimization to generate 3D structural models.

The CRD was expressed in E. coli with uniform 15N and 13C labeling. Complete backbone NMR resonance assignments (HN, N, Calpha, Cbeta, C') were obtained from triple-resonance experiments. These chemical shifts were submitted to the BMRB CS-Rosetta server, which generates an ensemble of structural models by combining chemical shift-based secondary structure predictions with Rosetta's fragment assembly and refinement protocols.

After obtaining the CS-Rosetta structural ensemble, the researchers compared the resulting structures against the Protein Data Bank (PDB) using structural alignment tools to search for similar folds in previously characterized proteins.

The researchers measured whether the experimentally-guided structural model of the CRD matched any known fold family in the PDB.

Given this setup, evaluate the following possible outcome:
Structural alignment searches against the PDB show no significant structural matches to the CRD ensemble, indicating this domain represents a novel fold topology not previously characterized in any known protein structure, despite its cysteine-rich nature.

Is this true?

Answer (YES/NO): YES